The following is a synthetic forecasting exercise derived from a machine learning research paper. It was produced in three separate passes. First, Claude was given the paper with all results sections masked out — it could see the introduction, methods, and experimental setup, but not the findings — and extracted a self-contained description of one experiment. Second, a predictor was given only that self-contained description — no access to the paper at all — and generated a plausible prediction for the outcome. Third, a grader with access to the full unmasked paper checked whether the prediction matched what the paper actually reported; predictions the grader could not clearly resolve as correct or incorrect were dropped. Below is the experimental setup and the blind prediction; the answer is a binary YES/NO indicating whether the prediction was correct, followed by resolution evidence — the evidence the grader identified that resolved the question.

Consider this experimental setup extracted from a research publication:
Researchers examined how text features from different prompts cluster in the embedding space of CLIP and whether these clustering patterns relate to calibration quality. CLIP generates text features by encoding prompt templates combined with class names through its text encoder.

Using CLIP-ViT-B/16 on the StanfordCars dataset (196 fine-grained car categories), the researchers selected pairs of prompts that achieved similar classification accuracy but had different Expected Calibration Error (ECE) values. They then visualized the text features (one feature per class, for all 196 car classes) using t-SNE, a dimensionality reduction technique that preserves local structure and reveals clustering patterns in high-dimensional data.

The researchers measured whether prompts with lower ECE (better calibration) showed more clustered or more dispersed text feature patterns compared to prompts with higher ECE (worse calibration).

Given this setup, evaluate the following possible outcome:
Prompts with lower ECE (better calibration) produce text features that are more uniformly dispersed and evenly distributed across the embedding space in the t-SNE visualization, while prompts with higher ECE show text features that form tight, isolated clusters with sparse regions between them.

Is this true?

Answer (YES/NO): YES